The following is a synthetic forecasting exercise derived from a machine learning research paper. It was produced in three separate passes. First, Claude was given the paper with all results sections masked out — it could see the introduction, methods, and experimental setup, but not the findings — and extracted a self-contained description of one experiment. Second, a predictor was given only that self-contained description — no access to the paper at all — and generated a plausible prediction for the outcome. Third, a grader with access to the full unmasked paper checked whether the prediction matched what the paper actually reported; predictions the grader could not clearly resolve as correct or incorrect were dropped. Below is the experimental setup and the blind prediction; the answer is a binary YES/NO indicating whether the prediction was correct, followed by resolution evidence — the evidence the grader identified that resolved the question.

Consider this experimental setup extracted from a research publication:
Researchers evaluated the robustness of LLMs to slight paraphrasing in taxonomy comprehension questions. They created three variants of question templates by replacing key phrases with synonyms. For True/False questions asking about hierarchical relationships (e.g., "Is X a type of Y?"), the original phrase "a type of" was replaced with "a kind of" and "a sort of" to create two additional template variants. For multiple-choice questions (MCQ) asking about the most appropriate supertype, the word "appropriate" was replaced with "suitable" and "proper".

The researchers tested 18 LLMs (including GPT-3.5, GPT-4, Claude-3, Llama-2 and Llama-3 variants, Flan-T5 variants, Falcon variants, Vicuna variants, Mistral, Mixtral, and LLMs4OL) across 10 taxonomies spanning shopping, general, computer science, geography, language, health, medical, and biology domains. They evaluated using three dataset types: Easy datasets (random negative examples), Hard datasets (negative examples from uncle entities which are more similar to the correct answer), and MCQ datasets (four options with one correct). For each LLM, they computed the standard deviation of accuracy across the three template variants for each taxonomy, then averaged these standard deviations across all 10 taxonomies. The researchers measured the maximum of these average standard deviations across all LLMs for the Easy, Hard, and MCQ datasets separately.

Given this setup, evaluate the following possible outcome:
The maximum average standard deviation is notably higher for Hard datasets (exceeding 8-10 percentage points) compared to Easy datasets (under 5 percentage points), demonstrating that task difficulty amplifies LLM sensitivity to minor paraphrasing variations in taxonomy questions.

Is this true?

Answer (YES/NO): NO